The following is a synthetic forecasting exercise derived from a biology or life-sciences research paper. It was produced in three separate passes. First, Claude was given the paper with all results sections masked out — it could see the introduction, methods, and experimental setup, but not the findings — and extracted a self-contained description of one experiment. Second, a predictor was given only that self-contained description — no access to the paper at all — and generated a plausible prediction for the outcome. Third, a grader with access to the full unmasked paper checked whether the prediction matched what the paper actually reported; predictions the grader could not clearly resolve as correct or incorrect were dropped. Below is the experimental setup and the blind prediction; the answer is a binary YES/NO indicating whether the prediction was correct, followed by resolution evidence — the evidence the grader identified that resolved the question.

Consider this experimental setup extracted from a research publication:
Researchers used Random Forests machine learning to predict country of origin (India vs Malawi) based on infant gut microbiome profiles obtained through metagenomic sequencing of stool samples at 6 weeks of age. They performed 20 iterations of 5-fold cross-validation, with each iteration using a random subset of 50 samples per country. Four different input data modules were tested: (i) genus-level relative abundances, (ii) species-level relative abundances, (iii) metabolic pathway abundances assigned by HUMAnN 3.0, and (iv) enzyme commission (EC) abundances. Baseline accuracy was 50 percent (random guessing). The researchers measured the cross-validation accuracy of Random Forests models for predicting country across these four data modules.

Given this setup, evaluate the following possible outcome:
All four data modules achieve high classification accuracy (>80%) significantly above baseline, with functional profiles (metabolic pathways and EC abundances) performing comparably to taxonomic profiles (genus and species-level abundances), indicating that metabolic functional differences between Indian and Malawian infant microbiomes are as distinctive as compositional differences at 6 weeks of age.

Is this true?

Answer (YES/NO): NO